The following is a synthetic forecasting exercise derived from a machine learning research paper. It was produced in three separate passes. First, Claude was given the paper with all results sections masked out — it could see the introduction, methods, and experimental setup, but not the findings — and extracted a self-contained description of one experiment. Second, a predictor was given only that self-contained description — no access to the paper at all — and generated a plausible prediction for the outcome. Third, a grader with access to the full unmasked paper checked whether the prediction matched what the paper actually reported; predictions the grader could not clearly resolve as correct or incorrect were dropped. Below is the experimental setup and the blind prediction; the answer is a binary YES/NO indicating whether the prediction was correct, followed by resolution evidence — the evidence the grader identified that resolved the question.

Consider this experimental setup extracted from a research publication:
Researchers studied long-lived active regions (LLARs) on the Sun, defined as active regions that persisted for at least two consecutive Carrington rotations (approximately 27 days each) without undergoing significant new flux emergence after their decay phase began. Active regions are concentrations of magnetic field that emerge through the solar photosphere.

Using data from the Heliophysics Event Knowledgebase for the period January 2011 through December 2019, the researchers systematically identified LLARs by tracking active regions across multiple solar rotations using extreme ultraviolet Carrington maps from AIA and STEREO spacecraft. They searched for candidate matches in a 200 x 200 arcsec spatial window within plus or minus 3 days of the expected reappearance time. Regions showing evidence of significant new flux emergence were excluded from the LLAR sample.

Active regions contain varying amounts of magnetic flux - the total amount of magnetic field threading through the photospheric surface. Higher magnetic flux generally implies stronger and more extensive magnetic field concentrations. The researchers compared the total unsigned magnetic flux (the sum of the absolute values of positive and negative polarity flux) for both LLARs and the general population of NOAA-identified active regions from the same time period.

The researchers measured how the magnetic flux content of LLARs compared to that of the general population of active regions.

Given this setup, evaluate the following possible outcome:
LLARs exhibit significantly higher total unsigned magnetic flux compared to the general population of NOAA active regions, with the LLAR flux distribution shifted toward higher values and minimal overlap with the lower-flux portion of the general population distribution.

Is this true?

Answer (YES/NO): YES